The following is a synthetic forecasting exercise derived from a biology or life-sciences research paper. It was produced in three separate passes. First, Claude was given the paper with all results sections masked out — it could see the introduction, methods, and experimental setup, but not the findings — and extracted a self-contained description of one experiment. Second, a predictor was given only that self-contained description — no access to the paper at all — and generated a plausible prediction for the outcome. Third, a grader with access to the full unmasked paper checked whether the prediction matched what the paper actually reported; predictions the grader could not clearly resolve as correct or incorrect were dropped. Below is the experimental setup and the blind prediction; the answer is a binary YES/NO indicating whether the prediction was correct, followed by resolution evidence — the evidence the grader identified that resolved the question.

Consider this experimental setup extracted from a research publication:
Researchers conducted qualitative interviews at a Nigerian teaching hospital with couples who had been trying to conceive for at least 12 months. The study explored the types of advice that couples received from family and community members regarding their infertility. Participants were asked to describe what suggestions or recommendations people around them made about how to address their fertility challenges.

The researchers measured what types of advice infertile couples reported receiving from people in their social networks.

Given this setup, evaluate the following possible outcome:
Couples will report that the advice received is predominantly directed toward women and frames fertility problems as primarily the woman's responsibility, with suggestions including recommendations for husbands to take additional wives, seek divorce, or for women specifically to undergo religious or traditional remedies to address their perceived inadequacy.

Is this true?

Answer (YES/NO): NO